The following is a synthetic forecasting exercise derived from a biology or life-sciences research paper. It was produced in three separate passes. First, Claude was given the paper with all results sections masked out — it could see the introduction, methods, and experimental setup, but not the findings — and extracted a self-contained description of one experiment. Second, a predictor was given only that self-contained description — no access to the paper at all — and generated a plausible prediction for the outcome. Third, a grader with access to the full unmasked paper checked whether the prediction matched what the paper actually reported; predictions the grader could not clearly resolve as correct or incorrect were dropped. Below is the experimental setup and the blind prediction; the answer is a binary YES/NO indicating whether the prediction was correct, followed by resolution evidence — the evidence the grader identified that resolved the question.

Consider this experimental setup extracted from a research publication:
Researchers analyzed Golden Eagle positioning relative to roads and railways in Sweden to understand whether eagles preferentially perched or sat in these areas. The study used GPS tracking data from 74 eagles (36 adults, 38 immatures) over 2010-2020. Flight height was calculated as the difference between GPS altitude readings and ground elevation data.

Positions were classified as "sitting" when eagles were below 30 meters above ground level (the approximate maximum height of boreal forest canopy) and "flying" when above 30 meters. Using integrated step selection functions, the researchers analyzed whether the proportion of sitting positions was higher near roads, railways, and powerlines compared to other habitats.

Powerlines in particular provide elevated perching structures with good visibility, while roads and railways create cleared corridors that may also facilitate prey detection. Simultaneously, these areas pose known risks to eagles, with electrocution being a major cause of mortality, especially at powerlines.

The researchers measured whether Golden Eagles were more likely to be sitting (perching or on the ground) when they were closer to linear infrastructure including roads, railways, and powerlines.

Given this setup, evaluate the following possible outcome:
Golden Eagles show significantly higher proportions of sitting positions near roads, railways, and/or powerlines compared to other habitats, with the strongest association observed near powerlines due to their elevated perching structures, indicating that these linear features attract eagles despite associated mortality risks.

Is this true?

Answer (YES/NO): NO